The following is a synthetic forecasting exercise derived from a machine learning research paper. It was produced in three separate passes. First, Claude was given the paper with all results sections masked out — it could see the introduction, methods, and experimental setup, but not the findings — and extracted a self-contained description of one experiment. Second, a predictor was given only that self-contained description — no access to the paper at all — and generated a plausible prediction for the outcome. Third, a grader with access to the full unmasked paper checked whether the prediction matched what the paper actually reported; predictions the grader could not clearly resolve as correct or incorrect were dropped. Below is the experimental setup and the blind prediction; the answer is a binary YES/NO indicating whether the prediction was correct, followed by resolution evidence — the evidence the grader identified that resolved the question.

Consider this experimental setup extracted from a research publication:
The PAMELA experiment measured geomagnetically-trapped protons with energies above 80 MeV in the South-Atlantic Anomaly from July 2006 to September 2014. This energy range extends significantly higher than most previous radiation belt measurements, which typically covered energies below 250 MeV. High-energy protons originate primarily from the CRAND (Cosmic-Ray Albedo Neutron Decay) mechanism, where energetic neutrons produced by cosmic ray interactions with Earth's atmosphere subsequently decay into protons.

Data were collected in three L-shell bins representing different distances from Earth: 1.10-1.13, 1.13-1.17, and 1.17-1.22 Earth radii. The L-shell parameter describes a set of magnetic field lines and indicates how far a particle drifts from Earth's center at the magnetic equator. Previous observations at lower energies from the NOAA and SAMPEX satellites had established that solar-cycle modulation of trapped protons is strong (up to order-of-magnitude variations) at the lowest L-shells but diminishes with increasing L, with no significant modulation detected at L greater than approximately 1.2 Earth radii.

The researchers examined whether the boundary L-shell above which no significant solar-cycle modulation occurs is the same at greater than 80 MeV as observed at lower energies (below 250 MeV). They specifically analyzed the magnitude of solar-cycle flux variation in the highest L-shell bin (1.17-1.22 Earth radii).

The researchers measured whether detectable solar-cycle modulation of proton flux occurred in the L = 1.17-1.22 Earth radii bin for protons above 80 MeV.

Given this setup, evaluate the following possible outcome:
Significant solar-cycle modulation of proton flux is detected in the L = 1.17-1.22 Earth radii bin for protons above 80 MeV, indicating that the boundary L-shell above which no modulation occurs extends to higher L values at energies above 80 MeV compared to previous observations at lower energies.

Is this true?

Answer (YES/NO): NO